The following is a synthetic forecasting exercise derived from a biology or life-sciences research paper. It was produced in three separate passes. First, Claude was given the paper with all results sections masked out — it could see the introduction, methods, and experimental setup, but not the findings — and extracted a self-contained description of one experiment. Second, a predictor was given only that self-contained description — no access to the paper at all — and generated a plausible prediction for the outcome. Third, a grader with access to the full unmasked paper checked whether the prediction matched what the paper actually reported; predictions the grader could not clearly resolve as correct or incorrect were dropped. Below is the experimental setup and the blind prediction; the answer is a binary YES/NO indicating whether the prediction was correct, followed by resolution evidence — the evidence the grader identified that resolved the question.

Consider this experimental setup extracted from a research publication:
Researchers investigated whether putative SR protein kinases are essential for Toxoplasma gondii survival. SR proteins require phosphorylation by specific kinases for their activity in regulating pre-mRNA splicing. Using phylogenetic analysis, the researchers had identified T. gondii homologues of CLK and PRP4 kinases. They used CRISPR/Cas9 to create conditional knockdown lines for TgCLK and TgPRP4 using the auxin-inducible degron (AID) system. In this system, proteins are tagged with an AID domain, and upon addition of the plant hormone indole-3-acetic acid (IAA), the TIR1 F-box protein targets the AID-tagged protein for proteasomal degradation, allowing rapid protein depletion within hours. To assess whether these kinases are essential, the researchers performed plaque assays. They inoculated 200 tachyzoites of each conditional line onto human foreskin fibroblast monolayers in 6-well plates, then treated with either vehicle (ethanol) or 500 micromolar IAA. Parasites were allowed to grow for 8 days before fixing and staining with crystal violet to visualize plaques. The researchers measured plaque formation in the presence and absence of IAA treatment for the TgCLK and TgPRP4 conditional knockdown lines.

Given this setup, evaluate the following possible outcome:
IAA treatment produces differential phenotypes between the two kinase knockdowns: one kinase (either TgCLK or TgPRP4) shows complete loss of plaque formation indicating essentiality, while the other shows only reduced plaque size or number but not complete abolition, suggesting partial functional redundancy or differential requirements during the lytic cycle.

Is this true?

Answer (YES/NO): NO